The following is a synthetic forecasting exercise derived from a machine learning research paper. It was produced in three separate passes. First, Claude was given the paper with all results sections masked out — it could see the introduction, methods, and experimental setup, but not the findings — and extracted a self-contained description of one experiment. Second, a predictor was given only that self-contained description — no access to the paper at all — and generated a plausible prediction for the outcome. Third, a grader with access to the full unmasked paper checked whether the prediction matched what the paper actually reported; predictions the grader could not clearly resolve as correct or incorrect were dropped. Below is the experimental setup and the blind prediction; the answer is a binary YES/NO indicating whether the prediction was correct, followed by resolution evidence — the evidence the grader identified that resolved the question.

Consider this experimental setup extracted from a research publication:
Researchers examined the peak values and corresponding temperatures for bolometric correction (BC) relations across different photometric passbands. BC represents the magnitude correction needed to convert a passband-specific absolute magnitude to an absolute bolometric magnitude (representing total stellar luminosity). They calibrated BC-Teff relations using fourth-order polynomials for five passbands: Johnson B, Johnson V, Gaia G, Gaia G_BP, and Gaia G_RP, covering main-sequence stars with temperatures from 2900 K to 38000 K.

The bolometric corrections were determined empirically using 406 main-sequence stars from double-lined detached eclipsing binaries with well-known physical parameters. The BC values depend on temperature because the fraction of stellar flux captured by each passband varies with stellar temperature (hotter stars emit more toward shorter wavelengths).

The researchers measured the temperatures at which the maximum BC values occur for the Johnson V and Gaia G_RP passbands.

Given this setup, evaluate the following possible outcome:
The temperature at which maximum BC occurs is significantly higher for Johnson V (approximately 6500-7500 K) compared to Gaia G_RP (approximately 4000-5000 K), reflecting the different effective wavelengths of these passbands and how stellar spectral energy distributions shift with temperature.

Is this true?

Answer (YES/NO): NO